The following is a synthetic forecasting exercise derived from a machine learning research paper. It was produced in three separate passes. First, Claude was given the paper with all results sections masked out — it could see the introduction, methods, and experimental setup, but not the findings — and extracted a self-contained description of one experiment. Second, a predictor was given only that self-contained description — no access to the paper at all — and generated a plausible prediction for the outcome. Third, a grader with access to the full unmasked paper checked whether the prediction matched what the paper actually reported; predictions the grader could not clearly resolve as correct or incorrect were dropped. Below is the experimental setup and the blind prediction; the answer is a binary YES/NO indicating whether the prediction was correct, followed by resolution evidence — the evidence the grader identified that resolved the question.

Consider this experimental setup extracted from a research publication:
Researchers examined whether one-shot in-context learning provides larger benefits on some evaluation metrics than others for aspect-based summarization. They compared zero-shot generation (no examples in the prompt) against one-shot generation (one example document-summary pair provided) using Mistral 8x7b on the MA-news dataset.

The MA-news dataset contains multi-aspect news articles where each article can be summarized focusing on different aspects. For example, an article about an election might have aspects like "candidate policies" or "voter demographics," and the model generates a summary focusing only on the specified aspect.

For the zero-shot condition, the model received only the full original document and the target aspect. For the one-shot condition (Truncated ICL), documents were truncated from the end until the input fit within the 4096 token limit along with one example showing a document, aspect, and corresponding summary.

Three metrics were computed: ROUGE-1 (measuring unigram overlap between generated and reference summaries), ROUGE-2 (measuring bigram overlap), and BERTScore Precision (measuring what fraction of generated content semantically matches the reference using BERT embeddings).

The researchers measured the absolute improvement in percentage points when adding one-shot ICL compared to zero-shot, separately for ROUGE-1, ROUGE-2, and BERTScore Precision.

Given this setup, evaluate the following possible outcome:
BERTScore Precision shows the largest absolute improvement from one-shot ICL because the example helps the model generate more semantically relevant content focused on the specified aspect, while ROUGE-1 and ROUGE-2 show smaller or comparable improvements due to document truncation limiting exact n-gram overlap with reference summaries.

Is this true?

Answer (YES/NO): YES